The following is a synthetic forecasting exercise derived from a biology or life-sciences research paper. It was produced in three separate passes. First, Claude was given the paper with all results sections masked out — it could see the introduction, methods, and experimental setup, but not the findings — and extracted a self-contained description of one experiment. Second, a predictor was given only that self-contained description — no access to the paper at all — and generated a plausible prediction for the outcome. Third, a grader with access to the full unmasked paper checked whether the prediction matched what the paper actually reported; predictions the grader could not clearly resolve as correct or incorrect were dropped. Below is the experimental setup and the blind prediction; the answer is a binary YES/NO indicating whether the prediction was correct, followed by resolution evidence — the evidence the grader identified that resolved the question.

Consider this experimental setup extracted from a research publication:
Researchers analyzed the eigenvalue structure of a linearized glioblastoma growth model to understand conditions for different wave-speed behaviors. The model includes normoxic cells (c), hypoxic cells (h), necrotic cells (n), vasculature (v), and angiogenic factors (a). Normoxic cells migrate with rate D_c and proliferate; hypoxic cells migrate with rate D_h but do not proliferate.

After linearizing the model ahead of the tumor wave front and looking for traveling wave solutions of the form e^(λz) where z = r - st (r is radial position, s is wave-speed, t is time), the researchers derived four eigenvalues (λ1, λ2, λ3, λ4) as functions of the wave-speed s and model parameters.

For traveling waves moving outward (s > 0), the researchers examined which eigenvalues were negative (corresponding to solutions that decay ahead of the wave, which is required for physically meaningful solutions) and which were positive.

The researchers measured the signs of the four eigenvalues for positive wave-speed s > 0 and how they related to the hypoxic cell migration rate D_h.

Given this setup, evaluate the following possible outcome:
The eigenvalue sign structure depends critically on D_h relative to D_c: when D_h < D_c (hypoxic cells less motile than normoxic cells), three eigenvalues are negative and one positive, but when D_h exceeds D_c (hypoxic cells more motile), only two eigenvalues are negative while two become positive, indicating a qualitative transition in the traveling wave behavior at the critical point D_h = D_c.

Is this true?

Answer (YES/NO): NO